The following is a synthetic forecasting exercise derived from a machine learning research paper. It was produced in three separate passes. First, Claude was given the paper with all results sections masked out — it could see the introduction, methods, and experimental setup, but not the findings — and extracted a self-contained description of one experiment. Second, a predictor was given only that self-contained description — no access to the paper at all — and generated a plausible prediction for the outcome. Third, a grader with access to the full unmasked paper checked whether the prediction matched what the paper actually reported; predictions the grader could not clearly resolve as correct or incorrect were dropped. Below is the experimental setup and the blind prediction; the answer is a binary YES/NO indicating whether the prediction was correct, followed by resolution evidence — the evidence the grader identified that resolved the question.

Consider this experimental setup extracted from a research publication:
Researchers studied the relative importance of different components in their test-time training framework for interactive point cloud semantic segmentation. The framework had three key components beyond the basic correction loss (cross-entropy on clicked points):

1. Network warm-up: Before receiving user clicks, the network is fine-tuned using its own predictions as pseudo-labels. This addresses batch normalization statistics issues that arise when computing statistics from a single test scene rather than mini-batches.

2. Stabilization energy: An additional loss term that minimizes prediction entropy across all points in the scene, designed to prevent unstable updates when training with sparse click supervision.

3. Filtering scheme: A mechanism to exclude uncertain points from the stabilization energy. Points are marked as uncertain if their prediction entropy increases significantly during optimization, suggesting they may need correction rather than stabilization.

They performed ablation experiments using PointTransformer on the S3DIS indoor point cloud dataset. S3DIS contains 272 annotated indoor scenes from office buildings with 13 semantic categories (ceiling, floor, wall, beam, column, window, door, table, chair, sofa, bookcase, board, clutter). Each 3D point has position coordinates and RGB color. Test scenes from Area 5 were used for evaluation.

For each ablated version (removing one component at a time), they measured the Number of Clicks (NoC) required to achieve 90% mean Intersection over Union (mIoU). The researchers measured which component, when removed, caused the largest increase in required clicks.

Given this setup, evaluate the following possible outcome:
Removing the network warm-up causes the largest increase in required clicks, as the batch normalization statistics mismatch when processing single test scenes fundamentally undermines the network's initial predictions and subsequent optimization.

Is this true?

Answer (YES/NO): NO